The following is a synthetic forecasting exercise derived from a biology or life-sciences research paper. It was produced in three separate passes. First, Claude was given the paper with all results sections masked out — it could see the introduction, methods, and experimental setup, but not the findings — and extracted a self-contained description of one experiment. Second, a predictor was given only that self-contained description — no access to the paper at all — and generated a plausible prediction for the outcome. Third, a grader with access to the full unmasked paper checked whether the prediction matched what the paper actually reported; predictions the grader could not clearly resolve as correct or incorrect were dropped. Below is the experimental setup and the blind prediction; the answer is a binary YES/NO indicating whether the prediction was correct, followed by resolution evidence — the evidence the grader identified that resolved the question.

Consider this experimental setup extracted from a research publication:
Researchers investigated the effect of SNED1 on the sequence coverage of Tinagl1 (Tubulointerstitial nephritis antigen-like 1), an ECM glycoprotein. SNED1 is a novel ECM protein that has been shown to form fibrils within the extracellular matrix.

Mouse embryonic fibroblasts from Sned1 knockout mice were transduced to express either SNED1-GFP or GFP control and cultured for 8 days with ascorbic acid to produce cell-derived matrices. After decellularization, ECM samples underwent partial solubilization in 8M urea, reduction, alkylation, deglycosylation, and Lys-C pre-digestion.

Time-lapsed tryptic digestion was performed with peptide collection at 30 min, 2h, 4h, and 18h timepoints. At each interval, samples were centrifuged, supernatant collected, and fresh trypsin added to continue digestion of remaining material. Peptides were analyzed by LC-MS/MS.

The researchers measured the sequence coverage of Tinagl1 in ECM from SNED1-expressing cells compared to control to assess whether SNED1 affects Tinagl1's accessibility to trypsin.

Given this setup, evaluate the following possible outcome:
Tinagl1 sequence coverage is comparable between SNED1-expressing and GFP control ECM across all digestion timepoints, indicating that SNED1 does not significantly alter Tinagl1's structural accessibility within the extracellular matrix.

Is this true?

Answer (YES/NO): NO